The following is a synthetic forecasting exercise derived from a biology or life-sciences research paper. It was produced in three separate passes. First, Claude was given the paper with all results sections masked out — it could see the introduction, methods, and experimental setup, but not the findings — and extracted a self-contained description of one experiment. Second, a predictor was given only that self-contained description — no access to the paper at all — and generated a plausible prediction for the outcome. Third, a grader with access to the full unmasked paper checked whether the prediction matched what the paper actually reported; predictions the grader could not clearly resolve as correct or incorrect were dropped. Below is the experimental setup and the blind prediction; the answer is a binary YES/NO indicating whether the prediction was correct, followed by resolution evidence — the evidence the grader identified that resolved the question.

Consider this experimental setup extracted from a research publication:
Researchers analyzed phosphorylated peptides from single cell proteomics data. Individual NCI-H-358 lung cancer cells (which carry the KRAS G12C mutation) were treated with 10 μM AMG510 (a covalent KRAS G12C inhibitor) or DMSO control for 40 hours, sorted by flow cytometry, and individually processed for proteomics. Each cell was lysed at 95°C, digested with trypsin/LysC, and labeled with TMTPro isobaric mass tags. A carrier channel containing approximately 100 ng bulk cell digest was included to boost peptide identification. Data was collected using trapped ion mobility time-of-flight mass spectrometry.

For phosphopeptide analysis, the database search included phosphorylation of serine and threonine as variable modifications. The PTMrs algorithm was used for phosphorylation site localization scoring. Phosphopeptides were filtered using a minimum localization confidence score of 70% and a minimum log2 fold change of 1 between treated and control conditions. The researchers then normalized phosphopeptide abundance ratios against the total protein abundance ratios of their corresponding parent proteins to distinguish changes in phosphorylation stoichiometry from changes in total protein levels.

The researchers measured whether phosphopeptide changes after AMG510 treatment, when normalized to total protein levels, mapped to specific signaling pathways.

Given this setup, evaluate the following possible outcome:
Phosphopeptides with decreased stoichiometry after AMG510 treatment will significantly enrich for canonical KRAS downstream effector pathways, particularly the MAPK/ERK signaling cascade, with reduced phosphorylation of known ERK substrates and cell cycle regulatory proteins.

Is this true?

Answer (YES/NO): NO